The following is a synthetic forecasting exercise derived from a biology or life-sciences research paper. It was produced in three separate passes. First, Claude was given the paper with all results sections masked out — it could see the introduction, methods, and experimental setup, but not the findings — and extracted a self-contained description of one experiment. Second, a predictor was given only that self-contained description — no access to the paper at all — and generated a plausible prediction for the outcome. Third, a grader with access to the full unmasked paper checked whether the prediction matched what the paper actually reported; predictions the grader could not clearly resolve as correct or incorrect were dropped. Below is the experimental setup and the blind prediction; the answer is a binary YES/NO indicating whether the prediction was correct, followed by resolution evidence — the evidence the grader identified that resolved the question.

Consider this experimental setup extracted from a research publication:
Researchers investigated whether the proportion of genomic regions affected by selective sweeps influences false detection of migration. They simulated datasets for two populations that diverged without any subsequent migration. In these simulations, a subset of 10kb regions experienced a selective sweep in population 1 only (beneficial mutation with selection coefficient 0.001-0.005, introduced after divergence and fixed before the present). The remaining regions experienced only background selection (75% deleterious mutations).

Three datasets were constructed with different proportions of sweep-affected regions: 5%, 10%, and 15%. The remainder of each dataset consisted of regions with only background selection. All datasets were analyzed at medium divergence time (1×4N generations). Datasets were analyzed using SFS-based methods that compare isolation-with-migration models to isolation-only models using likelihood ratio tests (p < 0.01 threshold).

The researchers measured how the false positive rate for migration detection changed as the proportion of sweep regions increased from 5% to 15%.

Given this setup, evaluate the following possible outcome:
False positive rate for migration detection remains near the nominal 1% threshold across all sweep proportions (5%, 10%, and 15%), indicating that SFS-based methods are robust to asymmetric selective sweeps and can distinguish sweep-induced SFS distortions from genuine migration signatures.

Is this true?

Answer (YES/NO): NO